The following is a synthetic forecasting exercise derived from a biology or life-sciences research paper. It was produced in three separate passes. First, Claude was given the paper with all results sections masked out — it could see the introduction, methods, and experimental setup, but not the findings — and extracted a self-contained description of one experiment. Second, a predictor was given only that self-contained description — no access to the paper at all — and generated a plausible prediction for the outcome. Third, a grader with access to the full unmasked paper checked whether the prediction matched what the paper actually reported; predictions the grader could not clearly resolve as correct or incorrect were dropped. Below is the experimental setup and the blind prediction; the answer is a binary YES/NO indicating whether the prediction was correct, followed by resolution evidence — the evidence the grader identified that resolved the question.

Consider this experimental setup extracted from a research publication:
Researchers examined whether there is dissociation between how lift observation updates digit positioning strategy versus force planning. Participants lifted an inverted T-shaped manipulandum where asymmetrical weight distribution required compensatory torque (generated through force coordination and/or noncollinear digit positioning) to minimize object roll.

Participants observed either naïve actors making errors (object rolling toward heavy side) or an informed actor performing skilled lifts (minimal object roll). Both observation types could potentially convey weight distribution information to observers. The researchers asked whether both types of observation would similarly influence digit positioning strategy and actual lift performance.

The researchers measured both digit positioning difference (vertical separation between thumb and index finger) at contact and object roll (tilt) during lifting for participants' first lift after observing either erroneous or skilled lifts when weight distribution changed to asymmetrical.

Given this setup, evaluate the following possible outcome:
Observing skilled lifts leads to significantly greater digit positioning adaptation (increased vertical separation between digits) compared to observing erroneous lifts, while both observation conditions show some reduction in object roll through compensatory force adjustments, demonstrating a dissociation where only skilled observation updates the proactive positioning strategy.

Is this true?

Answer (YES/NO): NO